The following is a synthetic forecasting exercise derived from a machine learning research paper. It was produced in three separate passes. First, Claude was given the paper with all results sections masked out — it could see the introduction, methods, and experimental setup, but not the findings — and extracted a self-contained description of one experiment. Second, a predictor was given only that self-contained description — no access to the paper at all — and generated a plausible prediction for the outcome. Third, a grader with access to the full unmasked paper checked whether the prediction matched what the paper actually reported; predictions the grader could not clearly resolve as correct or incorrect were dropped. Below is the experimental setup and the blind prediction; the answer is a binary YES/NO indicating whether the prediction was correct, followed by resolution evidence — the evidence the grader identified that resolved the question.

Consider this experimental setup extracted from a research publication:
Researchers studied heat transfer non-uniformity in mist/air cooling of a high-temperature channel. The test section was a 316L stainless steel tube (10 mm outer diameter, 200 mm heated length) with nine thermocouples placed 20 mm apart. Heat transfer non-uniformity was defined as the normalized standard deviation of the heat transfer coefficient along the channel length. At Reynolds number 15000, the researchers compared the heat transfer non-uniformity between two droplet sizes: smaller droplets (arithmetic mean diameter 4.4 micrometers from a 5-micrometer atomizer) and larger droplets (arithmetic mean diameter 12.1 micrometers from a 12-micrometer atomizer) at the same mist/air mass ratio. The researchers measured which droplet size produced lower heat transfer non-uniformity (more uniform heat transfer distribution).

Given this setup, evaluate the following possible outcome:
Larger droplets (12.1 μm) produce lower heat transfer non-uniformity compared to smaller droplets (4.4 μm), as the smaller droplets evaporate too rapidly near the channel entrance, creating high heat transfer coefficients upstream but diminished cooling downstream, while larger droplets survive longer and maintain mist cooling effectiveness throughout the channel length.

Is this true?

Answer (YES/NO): NO